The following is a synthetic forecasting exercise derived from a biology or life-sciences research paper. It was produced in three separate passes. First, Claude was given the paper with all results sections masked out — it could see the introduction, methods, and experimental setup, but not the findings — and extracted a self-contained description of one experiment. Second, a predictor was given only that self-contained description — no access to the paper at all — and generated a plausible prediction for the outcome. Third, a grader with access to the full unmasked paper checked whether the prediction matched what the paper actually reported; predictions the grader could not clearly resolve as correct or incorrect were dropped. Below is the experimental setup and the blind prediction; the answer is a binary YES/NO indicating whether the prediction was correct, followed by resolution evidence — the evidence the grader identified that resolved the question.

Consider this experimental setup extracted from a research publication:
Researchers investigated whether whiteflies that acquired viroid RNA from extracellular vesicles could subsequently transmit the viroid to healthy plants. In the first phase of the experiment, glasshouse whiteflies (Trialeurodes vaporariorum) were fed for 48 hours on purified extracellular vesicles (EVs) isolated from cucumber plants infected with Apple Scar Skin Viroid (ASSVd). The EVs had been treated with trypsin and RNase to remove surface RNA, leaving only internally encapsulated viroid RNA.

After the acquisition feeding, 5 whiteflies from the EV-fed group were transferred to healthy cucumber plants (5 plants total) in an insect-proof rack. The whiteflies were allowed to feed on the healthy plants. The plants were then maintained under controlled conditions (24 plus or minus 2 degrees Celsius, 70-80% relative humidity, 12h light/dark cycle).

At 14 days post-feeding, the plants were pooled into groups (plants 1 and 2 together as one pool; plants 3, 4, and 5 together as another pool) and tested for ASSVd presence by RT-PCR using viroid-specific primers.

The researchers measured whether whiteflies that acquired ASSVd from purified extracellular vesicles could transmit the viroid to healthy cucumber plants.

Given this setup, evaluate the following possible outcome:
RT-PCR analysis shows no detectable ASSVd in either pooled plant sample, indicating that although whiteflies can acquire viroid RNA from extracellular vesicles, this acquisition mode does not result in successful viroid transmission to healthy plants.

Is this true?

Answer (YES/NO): NO